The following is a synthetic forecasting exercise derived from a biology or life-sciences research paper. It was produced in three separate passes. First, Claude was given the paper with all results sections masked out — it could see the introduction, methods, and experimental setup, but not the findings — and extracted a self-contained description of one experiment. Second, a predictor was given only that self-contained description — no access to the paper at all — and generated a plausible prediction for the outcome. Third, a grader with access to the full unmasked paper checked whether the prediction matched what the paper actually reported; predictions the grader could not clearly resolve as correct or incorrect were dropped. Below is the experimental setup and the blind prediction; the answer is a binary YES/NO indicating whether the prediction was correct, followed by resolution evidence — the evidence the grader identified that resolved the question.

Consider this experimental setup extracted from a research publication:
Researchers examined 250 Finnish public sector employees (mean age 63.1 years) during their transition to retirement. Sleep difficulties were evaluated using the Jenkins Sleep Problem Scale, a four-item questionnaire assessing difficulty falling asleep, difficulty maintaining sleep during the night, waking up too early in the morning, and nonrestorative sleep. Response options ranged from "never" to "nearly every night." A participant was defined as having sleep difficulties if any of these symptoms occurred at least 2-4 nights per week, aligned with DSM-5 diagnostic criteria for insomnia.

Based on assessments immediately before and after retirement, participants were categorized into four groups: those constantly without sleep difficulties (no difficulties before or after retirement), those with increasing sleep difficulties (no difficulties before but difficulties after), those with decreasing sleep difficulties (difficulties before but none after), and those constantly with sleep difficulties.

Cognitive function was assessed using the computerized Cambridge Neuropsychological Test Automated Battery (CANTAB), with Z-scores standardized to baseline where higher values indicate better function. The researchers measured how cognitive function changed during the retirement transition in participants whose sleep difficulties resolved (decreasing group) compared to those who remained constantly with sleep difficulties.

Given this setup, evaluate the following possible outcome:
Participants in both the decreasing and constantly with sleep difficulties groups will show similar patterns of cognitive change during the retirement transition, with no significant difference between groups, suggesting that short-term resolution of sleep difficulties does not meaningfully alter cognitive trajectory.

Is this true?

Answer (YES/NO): YES